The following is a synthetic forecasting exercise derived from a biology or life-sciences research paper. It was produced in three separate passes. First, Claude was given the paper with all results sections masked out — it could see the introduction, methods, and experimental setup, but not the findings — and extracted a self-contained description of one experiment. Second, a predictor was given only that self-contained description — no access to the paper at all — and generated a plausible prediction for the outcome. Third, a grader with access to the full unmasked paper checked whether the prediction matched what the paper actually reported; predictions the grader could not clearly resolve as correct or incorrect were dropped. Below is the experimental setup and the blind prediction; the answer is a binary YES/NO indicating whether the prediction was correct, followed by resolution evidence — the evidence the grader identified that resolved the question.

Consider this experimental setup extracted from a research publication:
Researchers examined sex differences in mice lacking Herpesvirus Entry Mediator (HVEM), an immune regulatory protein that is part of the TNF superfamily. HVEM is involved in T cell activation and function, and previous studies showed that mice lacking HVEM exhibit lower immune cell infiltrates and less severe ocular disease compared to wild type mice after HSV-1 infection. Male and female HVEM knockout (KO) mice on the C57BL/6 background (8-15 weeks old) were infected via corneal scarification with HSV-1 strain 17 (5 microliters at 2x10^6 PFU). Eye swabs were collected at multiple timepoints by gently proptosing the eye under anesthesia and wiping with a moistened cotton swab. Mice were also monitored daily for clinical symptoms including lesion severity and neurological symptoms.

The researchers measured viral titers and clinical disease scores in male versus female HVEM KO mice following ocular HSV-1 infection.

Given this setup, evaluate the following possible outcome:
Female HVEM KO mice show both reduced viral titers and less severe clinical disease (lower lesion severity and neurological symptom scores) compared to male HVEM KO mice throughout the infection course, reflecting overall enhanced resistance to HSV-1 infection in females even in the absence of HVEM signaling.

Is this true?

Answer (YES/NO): NO